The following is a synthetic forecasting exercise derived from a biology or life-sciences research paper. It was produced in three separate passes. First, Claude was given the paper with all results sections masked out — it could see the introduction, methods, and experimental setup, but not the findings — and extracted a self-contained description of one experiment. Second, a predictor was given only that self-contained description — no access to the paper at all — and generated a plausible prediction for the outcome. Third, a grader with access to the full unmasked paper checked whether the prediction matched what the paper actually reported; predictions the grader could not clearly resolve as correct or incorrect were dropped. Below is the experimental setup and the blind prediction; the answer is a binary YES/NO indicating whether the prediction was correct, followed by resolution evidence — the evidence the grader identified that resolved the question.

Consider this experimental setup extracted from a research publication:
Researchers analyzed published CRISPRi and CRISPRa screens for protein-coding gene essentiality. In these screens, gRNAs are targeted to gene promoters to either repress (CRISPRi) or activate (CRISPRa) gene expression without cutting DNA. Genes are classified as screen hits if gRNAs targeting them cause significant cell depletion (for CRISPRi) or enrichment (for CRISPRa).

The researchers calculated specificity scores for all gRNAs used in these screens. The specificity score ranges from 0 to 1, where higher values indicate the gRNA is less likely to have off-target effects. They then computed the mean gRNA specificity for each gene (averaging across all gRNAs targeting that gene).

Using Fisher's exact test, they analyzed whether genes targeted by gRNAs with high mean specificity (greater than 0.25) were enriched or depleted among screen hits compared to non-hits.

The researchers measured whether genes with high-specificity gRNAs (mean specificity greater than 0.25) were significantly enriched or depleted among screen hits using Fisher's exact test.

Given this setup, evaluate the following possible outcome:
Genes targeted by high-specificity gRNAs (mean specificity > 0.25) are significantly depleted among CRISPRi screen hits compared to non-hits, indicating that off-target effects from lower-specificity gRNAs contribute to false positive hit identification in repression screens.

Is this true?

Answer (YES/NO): NO